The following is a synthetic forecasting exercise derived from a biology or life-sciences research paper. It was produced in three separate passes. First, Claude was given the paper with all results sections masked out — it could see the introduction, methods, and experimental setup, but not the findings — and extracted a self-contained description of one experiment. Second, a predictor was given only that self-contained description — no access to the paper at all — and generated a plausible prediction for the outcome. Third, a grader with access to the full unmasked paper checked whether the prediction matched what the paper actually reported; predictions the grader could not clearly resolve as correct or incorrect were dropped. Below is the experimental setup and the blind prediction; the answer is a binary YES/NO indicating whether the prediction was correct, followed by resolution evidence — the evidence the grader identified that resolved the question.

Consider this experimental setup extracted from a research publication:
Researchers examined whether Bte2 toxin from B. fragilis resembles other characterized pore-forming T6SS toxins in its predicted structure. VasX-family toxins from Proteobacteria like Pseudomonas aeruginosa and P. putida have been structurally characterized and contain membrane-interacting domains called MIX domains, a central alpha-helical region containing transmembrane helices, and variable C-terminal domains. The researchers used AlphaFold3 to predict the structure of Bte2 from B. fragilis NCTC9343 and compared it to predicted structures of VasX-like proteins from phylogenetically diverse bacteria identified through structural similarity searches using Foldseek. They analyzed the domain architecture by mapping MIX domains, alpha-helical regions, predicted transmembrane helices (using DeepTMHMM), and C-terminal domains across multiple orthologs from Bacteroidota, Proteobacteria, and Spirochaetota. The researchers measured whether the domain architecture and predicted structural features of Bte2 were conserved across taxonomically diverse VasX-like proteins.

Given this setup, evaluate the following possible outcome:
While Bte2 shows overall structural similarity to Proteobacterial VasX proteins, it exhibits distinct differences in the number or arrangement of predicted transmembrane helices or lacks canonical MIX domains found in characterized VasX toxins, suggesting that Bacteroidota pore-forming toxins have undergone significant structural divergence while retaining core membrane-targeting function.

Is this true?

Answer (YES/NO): NO